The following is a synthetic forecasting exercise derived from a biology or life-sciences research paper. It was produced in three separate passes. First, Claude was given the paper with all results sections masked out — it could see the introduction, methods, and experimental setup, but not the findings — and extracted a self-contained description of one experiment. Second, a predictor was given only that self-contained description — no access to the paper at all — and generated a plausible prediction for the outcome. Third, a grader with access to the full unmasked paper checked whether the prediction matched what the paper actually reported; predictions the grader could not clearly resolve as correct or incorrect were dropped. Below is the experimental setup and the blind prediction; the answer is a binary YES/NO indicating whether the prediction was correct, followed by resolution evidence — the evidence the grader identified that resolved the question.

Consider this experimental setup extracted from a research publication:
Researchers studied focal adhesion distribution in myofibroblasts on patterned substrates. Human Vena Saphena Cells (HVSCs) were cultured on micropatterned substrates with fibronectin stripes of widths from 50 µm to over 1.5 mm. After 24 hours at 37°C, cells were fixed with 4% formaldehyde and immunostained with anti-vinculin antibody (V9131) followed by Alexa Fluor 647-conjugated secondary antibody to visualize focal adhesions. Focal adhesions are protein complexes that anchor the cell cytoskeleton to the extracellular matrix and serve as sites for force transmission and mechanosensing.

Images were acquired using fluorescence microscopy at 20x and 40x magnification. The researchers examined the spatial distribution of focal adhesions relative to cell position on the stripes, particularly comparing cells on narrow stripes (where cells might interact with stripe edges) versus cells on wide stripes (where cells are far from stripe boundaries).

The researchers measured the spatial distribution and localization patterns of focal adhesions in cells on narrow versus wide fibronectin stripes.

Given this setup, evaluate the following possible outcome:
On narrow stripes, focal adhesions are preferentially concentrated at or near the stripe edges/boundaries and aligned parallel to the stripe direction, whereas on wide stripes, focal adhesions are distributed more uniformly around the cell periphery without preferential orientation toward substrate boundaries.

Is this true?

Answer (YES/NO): NO